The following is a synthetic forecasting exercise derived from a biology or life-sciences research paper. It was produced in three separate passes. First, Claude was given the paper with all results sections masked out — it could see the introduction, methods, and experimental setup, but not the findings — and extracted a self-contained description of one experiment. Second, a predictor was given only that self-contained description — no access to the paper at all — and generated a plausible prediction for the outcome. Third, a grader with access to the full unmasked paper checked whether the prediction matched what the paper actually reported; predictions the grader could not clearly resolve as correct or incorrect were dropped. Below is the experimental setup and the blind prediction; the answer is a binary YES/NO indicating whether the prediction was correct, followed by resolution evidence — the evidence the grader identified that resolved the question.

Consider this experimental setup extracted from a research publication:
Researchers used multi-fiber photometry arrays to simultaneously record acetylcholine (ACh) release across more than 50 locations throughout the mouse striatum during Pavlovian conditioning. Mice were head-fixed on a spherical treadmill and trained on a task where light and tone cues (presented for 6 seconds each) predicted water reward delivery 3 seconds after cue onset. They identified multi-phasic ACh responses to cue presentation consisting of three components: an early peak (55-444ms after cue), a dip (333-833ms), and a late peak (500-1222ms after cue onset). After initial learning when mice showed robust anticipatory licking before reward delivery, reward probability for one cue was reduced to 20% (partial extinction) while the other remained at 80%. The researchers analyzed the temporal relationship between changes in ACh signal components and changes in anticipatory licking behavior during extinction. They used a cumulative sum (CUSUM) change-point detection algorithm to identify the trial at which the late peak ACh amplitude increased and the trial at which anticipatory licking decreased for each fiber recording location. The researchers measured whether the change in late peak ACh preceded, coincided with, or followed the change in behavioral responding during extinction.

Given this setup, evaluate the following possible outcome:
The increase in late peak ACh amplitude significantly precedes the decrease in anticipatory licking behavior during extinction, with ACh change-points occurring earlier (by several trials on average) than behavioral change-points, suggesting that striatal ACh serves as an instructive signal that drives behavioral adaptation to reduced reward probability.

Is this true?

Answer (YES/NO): YES